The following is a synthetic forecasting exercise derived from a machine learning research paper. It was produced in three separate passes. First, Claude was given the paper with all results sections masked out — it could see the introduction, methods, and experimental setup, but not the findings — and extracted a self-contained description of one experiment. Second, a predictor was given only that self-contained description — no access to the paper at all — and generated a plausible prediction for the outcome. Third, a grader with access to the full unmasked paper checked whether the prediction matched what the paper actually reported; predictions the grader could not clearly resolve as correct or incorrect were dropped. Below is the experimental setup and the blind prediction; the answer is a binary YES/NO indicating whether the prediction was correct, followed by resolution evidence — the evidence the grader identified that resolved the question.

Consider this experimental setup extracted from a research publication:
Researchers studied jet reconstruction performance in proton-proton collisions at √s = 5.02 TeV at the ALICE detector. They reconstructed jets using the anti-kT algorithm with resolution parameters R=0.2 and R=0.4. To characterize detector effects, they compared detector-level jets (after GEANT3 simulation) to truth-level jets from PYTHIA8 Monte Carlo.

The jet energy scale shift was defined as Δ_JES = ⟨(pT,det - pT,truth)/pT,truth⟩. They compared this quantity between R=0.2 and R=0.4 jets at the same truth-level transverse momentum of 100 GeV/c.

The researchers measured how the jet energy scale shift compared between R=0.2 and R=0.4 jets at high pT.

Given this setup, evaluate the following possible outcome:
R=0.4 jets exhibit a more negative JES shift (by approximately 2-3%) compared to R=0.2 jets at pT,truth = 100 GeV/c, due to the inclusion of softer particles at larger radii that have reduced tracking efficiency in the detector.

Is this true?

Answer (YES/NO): NO